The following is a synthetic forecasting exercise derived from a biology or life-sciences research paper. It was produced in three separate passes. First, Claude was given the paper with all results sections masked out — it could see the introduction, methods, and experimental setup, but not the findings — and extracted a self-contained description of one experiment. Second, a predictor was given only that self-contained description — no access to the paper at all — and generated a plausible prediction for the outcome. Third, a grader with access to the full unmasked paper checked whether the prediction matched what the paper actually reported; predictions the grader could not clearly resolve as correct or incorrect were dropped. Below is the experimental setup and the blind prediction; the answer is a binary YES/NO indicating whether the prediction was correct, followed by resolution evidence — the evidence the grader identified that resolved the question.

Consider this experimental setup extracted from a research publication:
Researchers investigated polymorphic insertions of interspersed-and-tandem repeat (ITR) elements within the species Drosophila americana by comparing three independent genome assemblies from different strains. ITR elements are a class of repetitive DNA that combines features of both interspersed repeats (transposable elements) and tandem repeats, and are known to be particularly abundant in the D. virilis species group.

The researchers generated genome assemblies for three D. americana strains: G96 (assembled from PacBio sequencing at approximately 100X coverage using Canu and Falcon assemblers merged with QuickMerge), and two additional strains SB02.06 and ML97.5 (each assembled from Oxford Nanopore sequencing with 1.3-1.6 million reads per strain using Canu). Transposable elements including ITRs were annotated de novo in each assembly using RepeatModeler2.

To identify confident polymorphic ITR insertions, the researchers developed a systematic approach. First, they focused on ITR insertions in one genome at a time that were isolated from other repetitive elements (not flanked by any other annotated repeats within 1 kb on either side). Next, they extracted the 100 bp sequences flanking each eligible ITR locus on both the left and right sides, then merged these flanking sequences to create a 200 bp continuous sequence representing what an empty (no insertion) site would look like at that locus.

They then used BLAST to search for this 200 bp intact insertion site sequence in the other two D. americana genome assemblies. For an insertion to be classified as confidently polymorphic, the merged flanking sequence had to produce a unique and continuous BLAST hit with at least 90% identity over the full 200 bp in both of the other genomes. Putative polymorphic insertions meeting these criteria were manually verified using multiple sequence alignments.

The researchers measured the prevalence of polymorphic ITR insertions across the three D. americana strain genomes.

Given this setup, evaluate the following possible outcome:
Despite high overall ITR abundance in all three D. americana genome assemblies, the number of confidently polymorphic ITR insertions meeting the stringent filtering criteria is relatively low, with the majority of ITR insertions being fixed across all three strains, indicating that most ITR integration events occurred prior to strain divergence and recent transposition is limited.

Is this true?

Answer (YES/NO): YES